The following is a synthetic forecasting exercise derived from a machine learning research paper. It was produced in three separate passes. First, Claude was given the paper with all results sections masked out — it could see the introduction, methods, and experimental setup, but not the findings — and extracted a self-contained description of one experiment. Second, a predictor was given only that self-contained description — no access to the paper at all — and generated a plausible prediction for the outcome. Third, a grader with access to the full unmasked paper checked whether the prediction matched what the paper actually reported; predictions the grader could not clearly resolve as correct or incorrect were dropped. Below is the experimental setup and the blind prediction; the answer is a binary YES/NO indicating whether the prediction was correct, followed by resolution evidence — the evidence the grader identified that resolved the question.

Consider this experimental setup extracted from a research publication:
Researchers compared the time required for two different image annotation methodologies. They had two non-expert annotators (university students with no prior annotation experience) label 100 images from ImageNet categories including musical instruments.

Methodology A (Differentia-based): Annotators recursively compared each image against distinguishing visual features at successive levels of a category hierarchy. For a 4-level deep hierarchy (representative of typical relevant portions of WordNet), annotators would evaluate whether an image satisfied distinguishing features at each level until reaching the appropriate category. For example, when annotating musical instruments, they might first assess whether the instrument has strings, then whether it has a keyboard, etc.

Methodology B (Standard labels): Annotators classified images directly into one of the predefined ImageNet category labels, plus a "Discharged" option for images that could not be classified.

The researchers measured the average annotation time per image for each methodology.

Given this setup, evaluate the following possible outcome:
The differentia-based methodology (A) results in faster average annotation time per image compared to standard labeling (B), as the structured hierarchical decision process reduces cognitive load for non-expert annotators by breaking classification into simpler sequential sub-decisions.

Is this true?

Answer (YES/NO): NO